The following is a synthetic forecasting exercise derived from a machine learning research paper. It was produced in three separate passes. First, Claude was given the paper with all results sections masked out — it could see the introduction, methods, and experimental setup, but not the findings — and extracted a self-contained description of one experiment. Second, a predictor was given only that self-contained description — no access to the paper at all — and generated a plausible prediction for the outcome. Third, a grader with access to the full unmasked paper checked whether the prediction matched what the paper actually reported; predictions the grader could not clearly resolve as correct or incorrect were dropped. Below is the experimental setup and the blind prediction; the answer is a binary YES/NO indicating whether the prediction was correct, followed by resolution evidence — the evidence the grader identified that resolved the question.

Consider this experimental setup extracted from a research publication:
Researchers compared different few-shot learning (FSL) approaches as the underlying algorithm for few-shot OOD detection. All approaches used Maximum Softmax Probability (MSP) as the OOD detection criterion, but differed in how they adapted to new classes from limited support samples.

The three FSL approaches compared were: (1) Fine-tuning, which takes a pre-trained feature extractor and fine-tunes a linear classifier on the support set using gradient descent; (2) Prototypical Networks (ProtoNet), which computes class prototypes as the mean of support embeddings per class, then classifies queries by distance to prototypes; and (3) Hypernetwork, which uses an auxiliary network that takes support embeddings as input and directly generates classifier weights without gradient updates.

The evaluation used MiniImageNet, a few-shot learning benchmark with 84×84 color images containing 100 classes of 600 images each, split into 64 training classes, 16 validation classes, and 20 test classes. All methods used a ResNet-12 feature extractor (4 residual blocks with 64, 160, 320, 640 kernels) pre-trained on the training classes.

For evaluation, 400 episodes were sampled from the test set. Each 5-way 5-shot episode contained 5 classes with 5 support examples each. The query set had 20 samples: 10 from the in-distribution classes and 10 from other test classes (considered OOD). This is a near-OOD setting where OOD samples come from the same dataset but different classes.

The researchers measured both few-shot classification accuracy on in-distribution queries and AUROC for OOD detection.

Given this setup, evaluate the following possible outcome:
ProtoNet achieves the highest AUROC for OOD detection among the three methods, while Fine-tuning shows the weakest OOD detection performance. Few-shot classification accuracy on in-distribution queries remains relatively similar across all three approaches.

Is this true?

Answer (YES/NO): NO